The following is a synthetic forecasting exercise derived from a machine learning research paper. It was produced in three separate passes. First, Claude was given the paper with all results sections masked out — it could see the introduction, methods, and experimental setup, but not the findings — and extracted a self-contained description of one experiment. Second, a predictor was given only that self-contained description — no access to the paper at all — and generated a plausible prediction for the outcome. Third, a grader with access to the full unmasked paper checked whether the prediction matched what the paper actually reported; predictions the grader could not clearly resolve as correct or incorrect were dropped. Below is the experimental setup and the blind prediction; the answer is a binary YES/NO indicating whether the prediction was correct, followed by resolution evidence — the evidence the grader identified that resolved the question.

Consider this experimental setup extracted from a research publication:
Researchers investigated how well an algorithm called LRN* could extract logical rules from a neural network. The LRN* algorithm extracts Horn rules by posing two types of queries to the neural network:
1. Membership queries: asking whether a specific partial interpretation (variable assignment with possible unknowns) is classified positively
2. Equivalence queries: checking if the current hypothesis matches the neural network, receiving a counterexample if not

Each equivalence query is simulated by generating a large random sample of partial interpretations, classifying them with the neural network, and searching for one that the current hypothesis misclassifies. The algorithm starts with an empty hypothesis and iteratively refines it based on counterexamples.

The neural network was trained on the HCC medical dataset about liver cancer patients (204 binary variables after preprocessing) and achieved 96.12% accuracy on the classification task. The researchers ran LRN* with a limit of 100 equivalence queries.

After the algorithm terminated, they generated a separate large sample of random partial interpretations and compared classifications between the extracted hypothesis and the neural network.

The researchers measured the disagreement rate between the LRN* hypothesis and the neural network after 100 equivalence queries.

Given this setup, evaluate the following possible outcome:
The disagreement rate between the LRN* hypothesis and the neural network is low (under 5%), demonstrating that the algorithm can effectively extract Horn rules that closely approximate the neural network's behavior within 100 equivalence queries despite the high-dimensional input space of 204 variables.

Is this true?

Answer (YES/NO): NO